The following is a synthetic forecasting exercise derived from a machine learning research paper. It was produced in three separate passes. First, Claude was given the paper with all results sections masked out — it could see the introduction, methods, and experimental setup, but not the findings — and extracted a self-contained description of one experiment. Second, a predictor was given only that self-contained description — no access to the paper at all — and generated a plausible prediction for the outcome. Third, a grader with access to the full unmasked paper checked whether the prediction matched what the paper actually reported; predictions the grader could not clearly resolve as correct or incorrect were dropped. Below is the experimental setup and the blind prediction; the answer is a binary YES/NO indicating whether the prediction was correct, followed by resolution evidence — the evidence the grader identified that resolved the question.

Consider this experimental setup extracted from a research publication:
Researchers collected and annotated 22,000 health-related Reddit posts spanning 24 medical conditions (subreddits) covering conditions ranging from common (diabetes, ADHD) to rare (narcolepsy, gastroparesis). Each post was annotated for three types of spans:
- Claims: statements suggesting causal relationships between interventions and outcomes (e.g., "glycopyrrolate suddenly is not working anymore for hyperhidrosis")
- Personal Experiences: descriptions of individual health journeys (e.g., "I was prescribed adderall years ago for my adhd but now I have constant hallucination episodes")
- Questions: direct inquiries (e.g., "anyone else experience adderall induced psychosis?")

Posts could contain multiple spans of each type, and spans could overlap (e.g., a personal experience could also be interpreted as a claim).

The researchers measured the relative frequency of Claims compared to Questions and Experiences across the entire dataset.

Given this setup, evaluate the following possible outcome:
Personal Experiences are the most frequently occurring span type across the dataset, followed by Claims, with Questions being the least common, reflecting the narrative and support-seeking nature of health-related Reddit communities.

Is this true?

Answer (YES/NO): NO